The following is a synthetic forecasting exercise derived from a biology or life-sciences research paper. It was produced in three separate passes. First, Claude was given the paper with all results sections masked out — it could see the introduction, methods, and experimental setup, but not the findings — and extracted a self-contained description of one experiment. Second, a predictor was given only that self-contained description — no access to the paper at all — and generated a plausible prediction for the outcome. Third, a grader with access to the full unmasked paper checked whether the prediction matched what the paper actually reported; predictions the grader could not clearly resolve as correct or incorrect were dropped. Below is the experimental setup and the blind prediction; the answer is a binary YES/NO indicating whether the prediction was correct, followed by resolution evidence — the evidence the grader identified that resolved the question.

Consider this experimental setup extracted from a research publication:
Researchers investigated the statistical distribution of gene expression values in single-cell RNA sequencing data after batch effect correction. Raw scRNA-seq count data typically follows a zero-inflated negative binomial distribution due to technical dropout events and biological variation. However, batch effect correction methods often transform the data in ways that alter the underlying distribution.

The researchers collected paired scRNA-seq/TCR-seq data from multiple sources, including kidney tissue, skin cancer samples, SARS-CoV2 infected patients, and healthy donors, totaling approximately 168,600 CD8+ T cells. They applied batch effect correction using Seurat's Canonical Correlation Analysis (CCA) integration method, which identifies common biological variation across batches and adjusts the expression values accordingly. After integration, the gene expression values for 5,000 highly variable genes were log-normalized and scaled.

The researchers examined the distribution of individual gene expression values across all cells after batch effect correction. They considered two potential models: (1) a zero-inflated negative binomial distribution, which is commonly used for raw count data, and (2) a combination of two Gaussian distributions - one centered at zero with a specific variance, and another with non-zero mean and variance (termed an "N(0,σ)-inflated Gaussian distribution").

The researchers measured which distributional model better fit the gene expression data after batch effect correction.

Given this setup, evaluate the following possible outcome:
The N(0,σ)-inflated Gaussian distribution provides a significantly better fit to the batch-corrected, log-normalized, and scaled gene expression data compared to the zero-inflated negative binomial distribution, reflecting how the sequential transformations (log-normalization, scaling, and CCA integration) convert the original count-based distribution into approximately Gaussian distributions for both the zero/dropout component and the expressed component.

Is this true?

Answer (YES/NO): YES